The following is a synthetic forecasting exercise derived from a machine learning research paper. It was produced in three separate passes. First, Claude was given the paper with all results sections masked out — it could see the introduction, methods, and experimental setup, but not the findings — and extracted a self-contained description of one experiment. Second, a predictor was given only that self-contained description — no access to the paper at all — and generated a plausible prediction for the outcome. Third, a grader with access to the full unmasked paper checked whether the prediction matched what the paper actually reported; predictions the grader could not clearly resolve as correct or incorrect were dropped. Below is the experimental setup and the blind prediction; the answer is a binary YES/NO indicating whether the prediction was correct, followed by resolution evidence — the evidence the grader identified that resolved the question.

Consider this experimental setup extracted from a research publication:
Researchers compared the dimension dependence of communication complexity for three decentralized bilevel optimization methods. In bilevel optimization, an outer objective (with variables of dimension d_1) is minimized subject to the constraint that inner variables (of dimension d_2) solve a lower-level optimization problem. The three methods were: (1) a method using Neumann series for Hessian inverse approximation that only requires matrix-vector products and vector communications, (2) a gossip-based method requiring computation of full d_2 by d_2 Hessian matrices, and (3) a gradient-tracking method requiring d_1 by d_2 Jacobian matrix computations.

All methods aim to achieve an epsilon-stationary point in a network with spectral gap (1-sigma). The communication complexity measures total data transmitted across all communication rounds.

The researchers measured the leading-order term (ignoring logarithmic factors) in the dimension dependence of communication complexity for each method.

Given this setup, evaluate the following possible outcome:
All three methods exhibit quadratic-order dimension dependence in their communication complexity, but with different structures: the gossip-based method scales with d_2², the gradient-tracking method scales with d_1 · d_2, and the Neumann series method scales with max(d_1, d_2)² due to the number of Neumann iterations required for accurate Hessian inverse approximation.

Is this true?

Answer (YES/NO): NO